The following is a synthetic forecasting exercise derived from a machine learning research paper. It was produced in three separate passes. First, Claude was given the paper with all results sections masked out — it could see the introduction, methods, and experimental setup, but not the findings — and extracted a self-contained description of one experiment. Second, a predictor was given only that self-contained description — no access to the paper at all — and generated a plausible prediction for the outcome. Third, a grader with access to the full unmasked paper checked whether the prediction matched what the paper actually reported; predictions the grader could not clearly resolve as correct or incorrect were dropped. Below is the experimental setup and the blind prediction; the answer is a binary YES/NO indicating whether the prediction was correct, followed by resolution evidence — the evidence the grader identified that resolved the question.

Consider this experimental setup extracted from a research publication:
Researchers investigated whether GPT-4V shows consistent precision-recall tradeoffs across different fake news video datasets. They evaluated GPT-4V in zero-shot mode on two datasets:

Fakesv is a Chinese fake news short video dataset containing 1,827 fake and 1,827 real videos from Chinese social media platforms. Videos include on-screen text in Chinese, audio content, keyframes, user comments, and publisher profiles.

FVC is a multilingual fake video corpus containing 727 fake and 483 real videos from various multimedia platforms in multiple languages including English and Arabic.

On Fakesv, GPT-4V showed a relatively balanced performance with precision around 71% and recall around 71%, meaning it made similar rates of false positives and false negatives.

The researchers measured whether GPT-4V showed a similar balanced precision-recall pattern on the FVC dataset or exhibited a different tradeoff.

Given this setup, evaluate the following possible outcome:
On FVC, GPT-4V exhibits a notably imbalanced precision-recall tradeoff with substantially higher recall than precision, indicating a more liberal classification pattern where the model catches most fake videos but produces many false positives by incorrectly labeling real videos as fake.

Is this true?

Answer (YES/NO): NO